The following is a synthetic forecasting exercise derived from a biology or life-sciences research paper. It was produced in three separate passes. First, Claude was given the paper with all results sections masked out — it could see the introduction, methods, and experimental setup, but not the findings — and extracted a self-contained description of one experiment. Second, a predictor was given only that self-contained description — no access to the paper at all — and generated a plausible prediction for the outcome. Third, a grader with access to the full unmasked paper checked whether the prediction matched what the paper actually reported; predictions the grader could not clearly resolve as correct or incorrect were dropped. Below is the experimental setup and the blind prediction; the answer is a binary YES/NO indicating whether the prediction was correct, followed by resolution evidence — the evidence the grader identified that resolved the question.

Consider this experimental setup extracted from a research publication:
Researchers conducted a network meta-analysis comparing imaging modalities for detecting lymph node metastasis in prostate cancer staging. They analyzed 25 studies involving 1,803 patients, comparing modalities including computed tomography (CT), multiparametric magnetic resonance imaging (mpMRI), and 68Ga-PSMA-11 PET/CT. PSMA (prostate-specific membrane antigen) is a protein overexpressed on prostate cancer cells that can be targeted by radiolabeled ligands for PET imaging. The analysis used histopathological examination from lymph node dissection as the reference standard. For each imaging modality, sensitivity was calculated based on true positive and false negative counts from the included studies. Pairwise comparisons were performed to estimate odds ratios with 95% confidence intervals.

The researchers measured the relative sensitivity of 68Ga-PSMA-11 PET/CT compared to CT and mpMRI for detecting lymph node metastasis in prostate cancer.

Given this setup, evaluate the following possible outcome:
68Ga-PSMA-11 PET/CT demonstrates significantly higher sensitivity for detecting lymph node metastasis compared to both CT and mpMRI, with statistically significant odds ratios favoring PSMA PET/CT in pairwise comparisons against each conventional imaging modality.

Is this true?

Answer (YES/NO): YES